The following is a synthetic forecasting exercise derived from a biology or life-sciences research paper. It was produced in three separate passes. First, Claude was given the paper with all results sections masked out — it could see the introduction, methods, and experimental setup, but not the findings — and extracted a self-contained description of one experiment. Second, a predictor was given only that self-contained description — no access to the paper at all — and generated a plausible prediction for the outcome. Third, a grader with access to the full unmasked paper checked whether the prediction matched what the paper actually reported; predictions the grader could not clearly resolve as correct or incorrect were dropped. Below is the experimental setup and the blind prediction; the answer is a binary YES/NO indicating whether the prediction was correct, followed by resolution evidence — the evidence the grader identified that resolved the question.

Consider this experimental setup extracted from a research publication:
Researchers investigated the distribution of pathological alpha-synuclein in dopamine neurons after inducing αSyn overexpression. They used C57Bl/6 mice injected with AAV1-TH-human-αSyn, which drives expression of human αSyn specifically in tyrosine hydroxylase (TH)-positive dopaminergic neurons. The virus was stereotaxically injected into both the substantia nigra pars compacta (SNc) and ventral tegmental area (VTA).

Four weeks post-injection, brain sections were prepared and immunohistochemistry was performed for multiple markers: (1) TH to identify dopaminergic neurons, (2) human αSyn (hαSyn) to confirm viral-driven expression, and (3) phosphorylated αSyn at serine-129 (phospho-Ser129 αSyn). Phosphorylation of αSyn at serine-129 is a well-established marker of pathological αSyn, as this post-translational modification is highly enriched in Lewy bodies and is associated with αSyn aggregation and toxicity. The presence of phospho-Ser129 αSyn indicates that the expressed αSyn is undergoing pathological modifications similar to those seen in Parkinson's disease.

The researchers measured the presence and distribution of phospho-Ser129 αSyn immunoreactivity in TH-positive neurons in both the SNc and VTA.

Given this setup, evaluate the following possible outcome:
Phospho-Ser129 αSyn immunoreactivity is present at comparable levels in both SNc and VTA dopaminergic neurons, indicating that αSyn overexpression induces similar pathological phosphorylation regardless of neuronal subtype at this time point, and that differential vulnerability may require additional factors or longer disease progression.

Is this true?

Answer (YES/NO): NO